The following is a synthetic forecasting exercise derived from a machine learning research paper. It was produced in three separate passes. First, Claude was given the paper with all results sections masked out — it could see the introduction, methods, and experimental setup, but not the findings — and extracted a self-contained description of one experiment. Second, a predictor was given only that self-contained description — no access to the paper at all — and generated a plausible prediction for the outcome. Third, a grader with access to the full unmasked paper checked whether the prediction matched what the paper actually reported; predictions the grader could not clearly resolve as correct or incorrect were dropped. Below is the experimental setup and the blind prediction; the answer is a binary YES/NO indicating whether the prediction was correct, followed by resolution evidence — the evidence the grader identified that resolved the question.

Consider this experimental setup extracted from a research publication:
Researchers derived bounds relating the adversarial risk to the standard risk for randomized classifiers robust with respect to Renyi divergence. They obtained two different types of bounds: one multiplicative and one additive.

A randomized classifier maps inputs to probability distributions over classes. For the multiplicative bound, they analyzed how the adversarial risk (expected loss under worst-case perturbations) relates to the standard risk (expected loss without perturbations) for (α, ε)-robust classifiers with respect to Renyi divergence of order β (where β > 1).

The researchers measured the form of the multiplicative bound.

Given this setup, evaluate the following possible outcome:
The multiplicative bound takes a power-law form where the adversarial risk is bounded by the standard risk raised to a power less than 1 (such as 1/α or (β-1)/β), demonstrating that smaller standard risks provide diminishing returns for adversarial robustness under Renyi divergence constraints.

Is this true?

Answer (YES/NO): YES